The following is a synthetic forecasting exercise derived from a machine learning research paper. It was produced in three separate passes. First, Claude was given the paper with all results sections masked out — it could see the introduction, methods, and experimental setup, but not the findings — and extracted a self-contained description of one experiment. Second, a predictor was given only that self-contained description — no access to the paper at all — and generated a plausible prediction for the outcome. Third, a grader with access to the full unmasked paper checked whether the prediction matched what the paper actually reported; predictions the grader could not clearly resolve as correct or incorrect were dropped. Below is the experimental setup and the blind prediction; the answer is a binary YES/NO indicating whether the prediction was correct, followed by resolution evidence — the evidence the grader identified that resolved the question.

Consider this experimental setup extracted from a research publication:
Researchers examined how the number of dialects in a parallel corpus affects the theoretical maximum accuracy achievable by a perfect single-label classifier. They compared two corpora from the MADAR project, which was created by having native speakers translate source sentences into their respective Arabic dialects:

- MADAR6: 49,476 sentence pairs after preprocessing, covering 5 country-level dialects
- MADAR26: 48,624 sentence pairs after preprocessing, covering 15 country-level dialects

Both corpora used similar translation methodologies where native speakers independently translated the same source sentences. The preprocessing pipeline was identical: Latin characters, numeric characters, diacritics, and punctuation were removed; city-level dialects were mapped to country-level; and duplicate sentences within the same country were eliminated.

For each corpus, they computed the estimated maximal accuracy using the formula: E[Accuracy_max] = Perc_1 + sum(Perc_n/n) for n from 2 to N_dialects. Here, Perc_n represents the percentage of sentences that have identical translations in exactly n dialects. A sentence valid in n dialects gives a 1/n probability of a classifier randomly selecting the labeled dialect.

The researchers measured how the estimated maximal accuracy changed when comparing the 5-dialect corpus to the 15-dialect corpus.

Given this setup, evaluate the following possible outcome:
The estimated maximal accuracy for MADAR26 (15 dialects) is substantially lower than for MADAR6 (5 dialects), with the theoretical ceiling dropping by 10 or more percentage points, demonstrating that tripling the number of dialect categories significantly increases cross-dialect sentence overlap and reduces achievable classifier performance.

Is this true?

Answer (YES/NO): NO